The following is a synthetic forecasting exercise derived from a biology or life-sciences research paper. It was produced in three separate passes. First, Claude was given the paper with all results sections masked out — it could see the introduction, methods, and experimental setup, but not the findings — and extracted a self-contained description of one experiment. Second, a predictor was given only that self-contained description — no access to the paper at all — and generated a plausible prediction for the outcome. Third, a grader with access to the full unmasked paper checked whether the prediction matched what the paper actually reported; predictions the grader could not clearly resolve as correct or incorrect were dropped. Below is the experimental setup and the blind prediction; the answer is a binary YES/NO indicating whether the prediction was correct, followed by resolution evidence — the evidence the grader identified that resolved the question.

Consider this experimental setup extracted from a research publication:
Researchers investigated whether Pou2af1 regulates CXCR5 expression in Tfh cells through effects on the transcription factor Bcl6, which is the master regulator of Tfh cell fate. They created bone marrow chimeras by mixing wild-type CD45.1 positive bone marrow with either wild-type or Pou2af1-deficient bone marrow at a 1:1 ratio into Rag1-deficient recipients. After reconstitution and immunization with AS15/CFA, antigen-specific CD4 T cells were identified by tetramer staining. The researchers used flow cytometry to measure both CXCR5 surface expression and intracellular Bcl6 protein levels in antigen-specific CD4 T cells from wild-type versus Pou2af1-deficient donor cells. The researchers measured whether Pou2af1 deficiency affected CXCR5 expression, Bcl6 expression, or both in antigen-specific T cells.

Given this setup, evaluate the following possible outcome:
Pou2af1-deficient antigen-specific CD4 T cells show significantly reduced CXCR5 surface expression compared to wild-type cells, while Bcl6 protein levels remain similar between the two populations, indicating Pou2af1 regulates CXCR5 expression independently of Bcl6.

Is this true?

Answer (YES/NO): YES